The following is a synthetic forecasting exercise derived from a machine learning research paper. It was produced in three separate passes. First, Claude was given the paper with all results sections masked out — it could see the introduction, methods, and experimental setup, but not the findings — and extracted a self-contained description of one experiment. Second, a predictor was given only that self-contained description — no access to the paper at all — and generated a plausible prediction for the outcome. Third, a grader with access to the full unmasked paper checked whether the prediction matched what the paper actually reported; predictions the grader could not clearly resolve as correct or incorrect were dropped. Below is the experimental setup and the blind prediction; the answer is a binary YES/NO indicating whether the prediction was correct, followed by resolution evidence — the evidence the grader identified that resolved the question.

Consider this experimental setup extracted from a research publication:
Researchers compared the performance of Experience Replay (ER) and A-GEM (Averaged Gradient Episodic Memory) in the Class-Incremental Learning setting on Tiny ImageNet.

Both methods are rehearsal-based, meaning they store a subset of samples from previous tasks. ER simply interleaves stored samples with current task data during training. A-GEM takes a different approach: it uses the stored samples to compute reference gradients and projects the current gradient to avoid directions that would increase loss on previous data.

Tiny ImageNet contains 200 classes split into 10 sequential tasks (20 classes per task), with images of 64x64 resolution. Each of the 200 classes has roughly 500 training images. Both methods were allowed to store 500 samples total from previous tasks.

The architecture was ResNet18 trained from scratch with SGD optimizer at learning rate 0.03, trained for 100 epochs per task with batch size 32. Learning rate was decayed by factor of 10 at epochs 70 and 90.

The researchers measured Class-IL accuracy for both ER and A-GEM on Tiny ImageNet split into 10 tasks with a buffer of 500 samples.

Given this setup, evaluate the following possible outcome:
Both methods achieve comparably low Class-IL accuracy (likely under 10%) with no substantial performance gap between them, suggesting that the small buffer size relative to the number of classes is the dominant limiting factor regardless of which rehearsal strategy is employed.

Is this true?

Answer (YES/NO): NO